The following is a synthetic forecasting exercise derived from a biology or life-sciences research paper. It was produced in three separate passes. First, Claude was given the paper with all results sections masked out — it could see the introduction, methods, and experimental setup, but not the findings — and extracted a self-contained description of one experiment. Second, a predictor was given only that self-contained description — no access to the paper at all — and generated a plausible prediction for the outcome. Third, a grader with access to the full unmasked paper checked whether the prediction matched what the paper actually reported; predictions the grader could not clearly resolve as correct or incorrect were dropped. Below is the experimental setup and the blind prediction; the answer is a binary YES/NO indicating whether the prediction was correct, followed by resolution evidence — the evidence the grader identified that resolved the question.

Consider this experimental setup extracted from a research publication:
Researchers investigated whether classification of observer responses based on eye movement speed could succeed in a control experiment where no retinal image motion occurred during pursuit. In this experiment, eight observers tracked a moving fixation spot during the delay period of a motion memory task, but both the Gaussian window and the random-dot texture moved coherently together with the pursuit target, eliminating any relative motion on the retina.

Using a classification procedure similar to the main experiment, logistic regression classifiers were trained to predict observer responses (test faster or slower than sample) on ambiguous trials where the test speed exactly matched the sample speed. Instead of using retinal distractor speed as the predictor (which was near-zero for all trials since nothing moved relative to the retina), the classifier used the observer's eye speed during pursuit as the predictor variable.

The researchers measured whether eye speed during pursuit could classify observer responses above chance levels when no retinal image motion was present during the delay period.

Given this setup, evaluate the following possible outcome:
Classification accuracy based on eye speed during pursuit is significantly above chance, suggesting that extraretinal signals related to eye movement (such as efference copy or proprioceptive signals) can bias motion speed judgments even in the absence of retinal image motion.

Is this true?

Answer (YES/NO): NO